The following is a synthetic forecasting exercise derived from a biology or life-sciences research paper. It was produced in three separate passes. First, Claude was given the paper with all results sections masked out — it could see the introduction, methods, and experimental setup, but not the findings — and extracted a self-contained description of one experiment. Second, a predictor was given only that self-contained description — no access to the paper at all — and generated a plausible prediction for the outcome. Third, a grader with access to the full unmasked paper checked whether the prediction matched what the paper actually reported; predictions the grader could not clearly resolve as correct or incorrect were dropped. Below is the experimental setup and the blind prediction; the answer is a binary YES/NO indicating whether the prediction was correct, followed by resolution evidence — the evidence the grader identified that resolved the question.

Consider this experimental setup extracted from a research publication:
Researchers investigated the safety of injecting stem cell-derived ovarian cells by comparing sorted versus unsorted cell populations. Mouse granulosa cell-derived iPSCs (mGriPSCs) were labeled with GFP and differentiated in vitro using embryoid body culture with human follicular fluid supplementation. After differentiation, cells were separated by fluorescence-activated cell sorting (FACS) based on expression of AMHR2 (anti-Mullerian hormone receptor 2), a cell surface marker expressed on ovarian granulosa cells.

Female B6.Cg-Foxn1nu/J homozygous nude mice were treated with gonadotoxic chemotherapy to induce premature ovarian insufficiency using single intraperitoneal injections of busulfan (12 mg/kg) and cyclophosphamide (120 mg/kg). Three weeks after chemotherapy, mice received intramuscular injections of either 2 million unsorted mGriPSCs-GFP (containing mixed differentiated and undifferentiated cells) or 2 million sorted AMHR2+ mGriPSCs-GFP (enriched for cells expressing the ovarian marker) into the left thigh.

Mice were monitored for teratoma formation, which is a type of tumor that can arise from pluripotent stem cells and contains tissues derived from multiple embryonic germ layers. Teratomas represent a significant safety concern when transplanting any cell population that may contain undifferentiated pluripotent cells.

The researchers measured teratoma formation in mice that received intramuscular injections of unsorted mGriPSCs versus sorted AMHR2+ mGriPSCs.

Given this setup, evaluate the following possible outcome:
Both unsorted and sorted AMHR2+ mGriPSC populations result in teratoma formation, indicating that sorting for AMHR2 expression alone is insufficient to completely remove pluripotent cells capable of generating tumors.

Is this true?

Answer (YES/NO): NO